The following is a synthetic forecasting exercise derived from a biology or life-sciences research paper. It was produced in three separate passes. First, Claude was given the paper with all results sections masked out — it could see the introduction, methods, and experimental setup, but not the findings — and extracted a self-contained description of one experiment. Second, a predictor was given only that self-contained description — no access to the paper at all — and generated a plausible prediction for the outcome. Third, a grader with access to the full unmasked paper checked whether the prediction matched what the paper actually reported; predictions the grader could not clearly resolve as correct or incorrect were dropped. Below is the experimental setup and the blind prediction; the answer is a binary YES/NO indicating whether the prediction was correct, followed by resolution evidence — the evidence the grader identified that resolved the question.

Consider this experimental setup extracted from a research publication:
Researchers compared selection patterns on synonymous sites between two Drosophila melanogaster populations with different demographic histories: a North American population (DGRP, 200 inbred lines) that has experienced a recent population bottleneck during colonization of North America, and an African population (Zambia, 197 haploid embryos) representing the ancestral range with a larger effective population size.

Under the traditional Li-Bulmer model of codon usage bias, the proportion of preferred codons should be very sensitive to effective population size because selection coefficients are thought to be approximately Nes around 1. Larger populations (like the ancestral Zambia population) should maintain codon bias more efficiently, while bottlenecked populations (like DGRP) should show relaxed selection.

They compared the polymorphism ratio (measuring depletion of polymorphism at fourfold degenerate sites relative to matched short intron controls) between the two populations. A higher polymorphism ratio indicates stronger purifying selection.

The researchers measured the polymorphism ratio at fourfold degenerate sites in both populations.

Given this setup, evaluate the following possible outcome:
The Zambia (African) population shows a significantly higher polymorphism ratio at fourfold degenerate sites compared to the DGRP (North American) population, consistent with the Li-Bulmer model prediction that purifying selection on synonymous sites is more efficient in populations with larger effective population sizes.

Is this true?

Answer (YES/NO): NO